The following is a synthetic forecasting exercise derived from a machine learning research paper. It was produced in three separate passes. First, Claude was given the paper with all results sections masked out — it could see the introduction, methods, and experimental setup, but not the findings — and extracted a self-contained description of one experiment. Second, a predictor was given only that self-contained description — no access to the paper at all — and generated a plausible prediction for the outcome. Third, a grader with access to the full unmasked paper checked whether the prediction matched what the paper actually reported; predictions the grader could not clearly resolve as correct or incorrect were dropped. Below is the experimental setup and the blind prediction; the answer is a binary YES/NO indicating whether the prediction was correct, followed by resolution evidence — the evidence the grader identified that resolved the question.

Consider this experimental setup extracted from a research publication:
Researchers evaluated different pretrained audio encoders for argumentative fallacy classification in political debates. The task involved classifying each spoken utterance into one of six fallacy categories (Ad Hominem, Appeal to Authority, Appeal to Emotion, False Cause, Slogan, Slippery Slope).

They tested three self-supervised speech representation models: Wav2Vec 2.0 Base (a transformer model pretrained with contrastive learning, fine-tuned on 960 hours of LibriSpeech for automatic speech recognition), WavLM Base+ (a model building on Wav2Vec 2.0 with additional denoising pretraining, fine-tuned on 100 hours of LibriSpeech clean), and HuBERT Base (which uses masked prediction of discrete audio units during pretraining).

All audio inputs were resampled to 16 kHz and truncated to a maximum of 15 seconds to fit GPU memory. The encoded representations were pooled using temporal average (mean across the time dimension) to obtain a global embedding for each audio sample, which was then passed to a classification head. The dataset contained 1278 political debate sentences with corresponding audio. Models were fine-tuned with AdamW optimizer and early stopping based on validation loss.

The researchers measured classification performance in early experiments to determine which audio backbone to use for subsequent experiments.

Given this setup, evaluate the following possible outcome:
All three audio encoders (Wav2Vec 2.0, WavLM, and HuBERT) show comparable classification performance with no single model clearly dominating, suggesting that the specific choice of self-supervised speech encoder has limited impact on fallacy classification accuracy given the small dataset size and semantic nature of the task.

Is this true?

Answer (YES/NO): NO